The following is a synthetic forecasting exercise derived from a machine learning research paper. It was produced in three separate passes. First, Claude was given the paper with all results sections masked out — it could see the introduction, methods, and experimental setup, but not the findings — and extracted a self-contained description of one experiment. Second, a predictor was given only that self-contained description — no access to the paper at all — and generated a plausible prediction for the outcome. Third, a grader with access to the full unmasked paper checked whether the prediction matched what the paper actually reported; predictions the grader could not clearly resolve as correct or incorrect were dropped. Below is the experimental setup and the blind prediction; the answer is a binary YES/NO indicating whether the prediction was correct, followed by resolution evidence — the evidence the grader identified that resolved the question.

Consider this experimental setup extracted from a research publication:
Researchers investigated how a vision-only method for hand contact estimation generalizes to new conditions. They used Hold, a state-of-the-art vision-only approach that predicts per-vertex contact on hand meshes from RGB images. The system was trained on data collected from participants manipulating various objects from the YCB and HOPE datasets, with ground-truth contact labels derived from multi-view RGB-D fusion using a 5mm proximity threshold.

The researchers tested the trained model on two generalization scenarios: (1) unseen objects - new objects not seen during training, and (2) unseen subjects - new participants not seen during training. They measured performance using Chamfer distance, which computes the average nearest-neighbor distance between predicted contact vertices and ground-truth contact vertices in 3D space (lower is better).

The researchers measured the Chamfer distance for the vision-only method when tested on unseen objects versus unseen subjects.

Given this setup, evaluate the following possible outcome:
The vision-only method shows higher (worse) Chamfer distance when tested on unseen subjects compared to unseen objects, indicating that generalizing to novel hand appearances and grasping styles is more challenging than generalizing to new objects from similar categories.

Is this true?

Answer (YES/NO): NO